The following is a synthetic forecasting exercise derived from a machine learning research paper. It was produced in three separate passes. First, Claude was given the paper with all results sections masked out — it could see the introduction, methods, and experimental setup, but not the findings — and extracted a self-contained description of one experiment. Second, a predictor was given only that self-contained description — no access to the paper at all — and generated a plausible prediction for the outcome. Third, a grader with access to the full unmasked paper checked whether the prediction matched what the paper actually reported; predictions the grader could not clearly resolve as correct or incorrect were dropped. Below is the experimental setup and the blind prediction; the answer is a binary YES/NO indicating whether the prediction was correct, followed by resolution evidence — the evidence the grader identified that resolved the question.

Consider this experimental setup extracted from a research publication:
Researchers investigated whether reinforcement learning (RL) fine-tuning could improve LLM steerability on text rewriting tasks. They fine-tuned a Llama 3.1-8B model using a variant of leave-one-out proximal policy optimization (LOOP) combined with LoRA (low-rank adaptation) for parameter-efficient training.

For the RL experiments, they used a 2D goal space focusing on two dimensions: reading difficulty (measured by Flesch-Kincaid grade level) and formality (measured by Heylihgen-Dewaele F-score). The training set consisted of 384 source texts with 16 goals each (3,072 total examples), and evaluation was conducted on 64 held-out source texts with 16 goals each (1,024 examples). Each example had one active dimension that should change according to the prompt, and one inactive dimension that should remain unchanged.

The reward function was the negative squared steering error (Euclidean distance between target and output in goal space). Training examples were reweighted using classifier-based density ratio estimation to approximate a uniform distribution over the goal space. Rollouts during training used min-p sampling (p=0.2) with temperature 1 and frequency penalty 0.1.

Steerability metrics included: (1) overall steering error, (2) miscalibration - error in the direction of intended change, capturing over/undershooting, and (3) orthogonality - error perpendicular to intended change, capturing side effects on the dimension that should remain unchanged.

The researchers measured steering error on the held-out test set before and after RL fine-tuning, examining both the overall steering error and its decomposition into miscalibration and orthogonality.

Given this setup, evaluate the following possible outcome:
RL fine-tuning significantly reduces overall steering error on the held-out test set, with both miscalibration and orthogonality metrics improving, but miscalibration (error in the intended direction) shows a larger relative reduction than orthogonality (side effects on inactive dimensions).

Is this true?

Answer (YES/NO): NO